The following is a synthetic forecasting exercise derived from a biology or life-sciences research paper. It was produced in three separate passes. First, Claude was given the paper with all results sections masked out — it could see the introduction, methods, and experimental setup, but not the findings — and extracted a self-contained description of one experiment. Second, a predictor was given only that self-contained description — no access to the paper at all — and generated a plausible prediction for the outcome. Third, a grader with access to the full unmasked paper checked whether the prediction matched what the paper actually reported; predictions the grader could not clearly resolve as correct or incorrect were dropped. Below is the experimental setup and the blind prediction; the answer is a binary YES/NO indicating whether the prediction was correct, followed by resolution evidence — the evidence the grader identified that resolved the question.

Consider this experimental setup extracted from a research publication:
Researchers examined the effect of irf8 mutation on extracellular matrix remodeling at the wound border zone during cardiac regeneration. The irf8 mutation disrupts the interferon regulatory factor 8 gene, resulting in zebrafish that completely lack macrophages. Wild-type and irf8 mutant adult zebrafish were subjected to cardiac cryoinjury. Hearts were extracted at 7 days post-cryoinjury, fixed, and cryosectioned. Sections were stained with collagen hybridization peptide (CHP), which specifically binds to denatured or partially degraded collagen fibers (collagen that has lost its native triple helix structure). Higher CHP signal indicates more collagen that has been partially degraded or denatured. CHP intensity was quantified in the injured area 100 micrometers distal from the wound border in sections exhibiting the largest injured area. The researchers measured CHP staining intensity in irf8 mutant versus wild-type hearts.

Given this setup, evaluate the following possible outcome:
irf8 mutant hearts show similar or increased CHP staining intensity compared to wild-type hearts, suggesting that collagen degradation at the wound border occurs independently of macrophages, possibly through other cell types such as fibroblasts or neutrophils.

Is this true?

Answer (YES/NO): NO